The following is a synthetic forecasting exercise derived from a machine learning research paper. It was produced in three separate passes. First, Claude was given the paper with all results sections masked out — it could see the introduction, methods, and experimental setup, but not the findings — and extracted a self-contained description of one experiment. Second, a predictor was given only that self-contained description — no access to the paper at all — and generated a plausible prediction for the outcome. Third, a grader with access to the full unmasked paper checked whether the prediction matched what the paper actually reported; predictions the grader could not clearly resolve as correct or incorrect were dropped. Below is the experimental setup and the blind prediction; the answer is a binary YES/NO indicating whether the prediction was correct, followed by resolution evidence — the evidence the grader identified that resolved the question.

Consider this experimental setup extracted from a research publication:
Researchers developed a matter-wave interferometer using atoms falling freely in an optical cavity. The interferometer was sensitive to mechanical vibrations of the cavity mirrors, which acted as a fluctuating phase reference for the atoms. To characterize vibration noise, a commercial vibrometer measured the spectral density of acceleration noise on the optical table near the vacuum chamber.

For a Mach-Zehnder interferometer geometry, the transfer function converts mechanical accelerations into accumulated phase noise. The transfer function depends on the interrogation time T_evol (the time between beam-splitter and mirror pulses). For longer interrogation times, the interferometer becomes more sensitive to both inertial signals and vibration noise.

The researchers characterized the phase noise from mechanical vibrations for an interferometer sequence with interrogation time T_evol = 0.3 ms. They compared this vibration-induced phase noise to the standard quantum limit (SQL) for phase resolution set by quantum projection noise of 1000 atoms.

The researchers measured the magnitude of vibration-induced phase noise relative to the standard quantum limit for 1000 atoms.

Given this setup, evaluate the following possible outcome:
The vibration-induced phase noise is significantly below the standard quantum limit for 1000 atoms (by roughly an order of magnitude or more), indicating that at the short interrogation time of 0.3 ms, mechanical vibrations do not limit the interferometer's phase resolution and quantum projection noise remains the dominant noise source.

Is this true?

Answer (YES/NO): YES